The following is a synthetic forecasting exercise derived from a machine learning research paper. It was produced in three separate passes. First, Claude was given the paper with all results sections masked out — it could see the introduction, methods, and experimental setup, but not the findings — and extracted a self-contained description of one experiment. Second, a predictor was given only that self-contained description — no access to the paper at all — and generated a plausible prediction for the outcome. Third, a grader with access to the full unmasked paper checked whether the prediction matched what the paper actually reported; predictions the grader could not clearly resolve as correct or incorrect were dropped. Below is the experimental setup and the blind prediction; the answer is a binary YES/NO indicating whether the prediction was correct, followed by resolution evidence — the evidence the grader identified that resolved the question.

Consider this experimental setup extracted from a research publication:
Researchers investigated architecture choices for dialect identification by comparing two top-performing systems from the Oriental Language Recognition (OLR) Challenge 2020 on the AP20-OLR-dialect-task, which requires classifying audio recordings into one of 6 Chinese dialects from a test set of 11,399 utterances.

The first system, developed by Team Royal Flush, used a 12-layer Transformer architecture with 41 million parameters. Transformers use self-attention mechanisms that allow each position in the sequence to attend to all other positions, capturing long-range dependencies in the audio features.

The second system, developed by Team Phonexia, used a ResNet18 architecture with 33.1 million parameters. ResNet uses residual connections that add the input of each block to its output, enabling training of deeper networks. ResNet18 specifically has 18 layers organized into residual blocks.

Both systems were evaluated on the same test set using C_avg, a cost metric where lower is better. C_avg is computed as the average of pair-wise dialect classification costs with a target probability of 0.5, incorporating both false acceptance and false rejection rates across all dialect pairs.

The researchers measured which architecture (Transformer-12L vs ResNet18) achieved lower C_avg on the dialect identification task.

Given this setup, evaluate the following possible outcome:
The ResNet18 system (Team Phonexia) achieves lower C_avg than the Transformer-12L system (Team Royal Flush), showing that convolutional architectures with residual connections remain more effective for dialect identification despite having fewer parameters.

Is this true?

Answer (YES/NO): YES